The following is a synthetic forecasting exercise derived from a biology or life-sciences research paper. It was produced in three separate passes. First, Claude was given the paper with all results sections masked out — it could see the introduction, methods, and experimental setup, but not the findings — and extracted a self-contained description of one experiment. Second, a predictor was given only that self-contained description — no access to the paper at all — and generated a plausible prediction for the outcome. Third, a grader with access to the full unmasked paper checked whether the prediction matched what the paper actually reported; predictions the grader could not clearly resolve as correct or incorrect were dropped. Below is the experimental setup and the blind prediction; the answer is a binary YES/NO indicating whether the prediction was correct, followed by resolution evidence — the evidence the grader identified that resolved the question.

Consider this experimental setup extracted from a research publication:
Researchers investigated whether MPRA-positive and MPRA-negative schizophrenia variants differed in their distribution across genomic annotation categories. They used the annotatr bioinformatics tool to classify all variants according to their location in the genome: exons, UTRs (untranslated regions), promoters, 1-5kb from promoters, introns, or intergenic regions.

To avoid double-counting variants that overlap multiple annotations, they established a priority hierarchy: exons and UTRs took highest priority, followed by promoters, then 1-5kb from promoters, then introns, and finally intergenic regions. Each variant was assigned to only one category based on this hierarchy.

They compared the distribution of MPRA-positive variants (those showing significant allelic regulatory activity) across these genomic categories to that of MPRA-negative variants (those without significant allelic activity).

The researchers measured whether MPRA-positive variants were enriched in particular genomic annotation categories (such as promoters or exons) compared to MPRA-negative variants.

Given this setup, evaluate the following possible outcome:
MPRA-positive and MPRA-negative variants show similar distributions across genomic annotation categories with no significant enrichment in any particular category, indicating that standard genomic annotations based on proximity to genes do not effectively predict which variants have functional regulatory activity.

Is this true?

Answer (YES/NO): YES